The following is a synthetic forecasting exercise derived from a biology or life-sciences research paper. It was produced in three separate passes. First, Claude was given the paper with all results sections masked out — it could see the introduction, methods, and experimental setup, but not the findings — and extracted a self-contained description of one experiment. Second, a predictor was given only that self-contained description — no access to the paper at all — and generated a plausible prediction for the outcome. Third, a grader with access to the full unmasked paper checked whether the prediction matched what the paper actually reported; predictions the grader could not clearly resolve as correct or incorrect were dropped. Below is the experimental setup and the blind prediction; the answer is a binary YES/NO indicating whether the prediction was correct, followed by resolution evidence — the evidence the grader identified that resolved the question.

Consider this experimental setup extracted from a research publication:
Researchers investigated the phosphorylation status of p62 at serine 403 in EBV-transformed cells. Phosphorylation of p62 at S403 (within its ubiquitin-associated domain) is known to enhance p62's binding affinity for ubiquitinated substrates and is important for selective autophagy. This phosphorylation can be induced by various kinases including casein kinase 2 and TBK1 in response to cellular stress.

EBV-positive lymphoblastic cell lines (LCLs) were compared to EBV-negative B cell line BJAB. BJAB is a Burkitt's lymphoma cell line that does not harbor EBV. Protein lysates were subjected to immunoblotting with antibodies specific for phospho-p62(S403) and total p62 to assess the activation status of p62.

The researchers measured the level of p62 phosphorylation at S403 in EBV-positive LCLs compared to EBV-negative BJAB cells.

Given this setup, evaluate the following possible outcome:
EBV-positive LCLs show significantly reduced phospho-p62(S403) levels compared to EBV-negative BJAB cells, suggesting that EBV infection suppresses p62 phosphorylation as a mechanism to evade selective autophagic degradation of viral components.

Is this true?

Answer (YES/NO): NO